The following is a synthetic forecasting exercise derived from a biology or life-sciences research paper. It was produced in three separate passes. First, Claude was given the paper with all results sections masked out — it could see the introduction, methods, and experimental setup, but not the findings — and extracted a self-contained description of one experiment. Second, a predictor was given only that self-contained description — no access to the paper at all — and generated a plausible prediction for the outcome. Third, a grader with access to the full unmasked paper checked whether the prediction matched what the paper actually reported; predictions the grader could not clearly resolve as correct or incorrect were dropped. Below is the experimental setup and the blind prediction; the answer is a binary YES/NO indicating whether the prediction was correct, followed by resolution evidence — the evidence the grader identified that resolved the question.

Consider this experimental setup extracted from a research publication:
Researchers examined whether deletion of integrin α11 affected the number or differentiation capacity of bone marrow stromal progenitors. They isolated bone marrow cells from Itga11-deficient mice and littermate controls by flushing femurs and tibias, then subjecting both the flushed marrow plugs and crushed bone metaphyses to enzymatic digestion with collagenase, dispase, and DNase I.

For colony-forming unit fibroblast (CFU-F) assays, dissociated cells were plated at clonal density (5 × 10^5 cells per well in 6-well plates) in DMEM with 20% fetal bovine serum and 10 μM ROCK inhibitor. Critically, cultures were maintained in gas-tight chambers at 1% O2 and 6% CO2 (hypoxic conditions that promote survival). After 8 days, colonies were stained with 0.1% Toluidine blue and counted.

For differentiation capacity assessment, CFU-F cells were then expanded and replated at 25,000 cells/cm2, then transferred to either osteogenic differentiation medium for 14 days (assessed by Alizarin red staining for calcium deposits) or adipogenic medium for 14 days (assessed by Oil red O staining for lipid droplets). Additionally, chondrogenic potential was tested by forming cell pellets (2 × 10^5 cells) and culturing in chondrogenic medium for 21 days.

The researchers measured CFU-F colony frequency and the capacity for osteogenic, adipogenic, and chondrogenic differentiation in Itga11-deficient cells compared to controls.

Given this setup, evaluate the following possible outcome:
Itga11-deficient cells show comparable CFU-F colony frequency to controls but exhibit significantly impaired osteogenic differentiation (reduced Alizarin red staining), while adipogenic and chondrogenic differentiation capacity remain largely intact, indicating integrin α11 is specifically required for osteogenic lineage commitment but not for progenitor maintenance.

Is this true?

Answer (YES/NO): NO